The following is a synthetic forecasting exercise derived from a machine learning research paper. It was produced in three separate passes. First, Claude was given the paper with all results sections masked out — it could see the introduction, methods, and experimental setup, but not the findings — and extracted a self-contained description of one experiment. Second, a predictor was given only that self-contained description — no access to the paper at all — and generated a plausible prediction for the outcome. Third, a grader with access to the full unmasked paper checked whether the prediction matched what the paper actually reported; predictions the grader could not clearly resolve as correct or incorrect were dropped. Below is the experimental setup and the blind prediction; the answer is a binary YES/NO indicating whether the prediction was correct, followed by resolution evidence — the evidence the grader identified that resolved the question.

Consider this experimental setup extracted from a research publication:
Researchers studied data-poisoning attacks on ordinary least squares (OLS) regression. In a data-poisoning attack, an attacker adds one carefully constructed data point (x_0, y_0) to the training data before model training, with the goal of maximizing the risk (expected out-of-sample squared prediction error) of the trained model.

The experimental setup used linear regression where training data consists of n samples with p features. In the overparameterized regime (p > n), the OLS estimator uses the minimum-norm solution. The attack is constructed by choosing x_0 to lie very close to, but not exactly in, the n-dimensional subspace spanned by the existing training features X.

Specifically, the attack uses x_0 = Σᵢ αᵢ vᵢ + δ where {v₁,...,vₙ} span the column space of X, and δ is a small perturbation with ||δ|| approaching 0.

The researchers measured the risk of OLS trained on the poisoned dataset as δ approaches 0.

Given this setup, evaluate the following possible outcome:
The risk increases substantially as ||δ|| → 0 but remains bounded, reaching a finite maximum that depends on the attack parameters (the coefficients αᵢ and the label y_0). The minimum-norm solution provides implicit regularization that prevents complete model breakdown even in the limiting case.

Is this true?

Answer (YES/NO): NO